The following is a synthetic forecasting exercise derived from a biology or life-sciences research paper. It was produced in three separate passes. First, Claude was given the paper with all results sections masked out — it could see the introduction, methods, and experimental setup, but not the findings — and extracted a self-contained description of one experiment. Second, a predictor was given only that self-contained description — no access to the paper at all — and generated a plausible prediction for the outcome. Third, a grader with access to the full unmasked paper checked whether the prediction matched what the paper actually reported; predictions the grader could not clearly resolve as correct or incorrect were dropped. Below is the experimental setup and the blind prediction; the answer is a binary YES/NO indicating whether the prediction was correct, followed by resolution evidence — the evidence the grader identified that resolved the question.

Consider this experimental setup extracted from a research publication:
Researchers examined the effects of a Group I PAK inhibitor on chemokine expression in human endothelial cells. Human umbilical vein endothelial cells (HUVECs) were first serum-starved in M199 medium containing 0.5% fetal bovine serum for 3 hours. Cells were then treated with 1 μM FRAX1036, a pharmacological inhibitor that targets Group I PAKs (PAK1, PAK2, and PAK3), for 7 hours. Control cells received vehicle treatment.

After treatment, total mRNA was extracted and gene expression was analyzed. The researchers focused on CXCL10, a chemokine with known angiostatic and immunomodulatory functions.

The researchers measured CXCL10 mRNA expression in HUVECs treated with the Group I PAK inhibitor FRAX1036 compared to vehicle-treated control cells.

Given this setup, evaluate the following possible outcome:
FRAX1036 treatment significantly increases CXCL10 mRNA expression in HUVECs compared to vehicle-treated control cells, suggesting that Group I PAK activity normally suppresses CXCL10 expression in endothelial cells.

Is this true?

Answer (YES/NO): YES